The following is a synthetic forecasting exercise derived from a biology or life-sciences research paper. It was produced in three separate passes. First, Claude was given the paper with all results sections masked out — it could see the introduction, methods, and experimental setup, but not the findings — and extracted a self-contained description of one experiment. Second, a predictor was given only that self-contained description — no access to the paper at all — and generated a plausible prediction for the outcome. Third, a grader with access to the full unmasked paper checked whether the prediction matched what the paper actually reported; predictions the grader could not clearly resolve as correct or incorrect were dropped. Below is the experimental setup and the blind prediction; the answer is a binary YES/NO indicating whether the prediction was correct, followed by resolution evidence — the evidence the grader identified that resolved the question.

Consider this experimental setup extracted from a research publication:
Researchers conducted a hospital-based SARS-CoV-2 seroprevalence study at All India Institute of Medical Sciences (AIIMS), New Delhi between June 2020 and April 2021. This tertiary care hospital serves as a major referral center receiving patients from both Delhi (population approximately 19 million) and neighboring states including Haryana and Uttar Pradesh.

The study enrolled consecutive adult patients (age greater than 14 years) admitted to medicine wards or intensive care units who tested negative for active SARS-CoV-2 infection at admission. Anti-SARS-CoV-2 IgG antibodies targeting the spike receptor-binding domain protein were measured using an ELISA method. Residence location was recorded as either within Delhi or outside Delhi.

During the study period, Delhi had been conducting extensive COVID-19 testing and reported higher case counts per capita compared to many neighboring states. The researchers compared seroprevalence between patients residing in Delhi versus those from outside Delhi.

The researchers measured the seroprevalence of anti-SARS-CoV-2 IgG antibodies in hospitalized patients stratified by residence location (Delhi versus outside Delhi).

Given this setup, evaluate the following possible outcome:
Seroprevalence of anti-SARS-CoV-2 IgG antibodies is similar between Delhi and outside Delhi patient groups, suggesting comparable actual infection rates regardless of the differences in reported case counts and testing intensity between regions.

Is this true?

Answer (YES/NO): NO